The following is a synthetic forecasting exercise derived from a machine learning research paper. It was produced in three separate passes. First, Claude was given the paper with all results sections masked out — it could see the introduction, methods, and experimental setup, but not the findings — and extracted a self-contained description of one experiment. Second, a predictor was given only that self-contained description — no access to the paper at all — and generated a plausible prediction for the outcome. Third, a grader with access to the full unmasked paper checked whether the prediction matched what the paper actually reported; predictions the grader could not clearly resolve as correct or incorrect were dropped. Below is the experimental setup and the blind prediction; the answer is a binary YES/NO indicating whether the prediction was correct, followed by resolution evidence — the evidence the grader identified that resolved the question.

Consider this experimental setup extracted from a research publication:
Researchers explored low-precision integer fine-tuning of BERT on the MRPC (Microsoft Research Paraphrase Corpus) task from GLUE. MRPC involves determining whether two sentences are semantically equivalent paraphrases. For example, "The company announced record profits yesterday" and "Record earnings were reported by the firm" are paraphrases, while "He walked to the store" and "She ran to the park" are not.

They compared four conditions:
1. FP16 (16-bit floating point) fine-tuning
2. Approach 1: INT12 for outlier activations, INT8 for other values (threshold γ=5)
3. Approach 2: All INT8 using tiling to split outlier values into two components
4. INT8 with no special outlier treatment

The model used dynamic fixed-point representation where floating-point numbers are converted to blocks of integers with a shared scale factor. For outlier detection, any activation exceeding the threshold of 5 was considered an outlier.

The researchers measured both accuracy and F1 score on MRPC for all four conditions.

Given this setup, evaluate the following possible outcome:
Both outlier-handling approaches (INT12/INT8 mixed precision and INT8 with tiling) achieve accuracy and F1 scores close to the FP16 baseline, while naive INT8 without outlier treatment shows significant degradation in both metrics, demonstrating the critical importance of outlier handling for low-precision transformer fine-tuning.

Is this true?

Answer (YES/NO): YES